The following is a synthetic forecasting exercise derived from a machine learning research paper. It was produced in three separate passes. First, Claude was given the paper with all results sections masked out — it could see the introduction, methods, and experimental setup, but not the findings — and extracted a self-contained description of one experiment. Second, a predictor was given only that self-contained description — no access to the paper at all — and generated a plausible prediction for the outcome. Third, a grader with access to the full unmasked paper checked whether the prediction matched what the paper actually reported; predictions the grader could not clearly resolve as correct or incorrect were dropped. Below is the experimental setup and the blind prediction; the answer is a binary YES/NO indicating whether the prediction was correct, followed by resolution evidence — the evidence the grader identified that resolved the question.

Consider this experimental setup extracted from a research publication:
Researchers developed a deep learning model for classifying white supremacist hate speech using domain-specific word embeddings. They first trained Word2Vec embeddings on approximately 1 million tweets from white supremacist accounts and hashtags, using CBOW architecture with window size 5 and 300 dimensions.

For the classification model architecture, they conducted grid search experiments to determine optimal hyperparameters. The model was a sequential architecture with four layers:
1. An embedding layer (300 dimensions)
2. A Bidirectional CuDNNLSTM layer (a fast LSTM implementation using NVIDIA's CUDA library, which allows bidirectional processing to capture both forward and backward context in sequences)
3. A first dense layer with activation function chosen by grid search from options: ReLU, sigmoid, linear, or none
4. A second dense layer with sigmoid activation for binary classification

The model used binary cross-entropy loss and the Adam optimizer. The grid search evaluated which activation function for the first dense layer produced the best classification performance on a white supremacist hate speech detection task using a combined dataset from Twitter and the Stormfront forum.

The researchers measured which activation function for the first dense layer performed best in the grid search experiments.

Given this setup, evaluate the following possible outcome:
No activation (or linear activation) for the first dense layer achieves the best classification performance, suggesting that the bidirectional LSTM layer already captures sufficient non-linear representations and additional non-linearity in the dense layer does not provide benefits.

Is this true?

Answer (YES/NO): YES